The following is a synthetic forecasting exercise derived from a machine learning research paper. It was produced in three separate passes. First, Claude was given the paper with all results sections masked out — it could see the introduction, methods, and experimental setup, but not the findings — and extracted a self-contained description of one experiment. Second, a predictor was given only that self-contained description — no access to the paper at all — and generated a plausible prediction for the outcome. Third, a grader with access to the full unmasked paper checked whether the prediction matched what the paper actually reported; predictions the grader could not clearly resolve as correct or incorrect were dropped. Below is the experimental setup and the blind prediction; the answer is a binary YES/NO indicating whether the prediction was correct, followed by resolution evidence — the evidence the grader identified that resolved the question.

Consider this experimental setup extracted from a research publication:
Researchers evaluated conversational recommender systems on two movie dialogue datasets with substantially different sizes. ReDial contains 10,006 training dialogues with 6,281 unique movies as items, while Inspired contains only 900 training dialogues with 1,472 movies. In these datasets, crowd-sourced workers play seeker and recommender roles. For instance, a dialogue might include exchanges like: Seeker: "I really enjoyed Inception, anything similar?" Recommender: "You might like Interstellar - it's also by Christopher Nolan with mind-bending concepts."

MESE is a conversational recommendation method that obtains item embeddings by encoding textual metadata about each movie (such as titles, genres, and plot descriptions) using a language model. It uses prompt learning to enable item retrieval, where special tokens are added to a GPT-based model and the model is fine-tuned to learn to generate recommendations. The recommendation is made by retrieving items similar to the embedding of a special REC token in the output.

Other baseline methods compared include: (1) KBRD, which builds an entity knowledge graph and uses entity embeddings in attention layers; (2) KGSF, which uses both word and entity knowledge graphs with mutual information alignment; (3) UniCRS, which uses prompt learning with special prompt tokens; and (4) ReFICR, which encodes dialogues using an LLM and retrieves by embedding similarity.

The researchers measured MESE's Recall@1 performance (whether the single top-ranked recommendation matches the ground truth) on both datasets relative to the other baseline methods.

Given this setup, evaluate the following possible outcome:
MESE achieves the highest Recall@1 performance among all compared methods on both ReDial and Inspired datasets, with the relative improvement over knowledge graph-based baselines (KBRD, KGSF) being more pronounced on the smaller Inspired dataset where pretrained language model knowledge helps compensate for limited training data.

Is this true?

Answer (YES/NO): NO